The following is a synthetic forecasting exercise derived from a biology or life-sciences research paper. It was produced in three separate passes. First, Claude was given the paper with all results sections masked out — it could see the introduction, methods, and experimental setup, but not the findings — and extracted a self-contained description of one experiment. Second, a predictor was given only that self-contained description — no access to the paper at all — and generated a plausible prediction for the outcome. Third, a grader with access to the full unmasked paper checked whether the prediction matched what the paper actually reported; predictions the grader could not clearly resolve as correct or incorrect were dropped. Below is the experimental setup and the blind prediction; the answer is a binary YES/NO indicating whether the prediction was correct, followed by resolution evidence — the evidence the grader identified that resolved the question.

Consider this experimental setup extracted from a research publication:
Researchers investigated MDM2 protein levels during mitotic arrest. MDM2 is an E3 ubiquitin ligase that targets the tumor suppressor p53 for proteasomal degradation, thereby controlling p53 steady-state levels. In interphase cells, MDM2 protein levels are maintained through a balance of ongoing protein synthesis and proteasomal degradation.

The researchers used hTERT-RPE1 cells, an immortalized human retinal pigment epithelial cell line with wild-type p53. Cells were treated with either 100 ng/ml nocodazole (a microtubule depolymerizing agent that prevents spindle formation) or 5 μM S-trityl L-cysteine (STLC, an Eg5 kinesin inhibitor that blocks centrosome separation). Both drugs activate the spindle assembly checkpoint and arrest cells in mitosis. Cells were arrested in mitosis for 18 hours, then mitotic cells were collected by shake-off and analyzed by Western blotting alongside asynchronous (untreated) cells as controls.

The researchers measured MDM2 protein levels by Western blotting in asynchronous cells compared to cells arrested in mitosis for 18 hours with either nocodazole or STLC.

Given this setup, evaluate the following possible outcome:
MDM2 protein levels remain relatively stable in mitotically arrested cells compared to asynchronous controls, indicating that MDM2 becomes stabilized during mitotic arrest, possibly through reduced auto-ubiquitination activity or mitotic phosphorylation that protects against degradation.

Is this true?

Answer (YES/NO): NO